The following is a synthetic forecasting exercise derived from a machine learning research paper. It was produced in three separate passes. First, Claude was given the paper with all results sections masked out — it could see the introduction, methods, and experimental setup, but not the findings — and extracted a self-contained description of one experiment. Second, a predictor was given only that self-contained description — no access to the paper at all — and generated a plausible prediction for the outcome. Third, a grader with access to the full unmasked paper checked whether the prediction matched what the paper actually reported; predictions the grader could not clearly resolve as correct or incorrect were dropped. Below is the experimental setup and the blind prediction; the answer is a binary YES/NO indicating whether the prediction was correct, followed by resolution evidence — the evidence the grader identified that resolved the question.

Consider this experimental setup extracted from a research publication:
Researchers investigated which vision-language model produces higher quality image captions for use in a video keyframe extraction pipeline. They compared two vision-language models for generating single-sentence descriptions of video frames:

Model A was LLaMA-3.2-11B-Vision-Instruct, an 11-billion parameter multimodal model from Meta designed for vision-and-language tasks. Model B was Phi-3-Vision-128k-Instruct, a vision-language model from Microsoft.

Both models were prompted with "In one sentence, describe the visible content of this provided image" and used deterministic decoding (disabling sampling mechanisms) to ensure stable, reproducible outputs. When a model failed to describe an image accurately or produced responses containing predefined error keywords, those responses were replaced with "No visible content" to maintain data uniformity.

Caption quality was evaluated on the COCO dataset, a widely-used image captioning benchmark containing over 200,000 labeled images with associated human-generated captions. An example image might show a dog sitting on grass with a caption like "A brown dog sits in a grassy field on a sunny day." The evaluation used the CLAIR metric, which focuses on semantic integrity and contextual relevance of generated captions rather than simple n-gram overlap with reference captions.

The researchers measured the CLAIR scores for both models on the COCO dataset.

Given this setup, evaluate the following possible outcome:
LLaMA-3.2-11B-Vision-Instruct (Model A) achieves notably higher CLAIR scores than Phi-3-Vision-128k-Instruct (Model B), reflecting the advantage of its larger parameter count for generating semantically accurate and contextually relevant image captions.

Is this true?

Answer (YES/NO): NO